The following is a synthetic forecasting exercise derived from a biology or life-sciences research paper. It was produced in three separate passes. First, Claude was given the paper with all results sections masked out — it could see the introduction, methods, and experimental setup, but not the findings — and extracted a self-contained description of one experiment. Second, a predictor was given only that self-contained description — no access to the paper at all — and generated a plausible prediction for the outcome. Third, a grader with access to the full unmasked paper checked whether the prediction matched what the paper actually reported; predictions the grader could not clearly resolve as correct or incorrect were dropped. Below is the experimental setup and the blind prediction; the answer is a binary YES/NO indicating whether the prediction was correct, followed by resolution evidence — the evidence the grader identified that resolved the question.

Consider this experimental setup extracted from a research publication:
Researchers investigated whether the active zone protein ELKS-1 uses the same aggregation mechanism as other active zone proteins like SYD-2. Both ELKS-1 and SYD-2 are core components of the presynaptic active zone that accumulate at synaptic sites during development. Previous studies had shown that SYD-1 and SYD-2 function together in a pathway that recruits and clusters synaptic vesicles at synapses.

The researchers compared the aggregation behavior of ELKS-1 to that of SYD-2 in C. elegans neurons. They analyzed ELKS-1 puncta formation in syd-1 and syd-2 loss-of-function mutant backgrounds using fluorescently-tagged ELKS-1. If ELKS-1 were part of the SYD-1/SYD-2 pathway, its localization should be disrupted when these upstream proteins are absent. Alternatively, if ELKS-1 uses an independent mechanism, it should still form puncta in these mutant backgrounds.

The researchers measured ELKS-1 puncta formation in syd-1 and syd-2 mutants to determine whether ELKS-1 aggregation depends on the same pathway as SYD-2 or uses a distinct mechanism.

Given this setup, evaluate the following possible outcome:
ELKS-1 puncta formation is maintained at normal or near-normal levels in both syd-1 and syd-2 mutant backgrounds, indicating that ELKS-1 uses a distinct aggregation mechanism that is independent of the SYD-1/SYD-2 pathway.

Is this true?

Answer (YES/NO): YES